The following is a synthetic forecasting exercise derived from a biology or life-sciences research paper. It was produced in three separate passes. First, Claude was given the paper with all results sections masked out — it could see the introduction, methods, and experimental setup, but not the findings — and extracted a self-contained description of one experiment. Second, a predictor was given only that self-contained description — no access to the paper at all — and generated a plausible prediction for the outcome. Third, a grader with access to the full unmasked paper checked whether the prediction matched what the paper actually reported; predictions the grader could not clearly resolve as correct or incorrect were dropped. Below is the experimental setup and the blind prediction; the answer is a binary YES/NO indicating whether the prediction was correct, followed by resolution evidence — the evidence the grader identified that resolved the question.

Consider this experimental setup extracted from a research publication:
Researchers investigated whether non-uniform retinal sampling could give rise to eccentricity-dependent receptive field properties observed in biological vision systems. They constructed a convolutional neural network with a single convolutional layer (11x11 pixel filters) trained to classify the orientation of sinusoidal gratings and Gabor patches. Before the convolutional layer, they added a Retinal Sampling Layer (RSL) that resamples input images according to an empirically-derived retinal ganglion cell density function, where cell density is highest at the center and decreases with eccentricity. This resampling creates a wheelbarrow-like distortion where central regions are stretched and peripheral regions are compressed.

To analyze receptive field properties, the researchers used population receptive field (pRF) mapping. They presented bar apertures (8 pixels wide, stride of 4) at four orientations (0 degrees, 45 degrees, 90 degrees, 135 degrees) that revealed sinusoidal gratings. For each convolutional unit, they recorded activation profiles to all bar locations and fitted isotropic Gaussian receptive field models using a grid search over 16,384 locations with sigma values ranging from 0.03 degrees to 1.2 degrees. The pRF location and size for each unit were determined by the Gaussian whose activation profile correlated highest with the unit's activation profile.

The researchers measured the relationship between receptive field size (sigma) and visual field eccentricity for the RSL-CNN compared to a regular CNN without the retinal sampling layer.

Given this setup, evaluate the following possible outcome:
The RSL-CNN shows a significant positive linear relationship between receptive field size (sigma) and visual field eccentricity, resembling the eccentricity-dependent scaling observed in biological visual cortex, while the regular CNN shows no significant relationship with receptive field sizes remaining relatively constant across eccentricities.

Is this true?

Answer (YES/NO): YES